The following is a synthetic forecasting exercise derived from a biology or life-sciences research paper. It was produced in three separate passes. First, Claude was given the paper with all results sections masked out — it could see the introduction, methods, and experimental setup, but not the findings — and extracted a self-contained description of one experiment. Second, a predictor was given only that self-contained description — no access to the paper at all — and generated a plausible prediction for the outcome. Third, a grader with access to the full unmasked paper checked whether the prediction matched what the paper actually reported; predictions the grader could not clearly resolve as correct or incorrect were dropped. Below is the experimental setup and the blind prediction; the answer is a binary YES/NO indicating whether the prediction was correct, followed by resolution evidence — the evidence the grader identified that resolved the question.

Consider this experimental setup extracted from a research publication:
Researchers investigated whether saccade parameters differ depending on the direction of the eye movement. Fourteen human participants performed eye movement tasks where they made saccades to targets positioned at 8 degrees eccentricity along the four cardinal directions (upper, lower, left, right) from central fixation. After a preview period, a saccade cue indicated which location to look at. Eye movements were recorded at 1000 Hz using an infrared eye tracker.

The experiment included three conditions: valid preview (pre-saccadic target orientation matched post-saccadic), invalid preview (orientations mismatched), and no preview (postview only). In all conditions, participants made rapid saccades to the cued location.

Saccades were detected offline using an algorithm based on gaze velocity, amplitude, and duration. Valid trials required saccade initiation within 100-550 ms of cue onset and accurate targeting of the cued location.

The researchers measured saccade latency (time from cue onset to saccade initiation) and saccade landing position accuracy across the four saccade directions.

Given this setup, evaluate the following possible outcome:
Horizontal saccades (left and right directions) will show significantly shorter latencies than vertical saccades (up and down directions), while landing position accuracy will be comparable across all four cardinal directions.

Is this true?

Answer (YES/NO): NO